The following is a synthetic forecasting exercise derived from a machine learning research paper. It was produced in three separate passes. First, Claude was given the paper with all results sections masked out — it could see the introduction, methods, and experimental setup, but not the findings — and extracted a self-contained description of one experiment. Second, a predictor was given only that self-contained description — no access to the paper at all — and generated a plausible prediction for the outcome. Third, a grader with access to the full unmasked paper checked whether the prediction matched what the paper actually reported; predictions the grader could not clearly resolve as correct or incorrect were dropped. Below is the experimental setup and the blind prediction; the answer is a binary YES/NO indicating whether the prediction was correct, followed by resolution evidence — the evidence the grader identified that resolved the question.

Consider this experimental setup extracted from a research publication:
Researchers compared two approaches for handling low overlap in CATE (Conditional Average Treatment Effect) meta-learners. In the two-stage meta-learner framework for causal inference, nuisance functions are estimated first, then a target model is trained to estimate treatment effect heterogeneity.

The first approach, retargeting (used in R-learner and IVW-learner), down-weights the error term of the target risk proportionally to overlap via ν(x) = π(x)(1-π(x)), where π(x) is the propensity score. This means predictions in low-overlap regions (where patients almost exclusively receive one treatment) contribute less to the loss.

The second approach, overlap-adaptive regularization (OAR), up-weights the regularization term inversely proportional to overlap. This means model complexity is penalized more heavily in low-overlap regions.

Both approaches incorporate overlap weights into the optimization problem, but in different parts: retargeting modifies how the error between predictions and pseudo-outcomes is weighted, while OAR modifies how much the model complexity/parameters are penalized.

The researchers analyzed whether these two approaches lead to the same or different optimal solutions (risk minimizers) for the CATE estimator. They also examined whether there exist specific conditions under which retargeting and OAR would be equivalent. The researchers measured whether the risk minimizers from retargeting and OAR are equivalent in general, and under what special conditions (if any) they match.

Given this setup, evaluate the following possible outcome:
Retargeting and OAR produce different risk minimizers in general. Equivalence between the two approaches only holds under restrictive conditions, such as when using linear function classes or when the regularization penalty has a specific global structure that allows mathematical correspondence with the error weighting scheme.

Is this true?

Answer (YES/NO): NO